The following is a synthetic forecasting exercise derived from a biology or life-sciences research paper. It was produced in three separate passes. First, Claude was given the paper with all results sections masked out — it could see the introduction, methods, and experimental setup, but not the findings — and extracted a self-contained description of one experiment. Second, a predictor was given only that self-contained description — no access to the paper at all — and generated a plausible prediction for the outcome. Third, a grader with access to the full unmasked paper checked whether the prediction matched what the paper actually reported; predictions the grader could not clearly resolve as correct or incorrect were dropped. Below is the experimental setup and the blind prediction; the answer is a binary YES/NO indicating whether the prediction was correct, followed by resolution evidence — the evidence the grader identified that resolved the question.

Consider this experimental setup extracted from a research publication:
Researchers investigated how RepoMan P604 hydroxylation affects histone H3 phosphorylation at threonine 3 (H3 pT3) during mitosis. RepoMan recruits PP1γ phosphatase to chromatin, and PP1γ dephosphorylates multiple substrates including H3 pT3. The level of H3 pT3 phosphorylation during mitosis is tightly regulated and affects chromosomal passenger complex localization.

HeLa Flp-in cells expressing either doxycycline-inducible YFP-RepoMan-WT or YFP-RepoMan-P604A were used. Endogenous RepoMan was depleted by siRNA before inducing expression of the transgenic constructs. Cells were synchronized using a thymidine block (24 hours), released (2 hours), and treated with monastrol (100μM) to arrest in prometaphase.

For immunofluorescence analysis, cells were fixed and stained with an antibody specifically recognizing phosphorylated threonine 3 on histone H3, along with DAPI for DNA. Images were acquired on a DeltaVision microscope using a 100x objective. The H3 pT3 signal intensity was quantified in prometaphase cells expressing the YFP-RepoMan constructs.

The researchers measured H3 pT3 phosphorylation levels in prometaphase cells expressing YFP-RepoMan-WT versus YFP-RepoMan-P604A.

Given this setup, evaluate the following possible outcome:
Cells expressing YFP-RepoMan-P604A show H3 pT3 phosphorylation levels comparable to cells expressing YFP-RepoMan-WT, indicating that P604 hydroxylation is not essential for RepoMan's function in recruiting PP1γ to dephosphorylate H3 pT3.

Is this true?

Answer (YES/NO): NO